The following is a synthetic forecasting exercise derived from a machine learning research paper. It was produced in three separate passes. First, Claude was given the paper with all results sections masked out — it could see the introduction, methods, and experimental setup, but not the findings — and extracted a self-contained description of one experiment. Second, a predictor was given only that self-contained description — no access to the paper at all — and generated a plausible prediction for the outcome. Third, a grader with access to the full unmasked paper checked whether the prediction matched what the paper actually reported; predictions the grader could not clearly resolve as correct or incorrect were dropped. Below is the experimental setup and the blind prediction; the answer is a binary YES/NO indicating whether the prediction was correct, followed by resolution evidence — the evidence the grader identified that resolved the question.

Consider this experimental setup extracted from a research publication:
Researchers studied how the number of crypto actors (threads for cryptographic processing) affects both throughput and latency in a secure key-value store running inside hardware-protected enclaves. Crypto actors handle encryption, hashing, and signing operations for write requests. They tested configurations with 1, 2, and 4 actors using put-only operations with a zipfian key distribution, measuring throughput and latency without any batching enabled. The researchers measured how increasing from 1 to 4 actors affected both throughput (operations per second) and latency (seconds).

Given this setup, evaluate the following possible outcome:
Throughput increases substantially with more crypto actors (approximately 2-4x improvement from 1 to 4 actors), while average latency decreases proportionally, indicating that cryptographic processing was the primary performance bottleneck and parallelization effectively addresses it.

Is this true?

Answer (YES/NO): YES